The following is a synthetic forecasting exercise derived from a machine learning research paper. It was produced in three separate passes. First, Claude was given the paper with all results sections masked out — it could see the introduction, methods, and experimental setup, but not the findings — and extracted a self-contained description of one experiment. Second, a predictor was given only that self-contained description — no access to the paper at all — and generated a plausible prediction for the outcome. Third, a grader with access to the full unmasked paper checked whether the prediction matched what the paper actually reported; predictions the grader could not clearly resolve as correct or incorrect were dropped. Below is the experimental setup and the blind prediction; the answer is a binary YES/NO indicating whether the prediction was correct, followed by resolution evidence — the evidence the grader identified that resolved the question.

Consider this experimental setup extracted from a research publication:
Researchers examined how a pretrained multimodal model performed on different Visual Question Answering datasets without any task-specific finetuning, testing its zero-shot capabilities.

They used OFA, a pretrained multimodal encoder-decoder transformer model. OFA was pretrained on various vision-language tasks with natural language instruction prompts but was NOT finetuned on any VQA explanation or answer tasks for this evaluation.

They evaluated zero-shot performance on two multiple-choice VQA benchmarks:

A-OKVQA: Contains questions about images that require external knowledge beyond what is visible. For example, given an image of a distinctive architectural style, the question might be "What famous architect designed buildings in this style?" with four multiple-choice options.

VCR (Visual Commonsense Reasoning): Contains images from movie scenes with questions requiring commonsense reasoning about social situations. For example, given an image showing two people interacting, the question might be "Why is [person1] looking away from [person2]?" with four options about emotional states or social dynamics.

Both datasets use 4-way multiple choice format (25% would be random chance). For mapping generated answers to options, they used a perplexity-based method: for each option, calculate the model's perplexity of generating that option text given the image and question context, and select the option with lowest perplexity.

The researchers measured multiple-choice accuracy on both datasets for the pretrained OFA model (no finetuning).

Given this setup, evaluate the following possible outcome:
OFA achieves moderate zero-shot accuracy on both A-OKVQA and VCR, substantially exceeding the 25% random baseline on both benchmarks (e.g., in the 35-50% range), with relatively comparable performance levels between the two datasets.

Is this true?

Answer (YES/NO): NO